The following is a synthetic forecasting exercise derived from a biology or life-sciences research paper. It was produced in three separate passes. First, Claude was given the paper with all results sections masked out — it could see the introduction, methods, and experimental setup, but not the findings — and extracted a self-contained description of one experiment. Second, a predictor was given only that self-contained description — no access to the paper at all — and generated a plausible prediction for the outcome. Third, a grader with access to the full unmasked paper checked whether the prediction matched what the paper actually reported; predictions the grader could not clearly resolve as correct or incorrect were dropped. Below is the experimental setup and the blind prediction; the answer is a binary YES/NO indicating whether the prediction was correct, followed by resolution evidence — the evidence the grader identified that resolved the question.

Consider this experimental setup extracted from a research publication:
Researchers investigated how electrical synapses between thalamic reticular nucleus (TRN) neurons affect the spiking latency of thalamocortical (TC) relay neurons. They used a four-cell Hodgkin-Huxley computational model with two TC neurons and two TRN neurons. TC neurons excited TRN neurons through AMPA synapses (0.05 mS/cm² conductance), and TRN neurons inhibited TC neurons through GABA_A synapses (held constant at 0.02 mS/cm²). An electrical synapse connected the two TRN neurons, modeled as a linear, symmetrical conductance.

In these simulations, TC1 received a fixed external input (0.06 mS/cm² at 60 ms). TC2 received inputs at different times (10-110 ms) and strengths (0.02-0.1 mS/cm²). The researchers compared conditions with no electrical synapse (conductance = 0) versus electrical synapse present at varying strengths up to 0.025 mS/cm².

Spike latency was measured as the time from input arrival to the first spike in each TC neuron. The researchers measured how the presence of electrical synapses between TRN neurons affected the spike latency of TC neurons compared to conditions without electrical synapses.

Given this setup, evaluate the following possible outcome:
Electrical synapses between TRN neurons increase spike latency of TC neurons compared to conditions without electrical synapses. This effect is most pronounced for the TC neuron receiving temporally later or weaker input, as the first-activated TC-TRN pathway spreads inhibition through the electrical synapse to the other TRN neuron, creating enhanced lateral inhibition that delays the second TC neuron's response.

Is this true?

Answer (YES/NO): YES